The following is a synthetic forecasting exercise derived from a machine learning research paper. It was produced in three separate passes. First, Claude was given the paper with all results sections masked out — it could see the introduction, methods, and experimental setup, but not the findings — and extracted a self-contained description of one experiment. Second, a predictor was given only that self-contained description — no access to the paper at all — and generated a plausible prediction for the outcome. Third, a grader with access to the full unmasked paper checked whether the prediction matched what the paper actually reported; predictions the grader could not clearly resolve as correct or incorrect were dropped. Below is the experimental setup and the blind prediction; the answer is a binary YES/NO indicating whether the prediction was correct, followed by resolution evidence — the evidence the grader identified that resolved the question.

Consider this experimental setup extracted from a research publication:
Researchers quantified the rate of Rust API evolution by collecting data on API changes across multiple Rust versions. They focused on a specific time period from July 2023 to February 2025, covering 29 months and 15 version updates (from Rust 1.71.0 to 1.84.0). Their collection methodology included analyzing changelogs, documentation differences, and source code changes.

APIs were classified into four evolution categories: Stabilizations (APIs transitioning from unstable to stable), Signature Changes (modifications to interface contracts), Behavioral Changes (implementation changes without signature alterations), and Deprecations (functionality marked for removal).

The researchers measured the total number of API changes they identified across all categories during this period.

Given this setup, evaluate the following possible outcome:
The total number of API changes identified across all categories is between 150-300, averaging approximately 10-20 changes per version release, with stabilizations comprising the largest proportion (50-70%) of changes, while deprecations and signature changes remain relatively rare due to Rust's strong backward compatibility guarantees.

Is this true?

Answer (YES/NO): NO